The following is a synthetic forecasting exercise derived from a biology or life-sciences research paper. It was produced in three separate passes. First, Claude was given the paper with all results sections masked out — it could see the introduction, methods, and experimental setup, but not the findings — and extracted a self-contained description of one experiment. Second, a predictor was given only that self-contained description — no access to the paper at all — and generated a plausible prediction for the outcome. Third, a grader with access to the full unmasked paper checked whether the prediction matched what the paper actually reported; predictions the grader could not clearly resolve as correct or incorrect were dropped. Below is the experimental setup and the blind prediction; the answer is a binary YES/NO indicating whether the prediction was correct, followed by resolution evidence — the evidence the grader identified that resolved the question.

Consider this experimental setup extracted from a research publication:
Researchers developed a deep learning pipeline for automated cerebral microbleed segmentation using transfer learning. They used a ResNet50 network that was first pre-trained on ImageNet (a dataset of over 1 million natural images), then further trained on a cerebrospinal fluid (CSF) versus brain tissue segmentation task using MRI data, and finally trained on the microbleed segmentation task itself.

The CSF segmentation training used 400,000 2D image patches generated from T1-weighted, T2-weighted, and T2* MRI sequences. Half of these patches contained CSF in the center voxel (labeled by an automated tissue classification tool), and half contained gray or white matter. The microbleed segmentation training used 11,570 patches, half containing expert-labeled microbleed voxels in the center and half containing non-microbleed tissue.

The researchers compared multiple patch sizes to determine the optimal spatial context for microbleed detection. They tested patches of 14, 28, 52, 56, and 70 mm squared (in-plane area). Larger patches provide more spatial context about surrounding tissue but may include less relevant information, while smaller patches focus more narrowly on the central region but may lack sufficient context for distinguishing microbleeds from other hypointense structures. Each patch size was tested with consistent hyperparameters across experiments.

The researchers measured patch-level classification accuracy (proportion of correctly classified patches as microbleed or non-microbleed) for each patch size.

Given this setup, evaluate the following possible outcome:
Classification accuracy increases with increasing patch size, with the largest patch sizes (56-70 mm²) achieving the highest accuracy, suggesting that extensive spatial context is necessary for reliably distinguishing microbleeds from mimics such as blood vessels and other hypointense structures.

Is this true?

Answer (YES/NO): NO